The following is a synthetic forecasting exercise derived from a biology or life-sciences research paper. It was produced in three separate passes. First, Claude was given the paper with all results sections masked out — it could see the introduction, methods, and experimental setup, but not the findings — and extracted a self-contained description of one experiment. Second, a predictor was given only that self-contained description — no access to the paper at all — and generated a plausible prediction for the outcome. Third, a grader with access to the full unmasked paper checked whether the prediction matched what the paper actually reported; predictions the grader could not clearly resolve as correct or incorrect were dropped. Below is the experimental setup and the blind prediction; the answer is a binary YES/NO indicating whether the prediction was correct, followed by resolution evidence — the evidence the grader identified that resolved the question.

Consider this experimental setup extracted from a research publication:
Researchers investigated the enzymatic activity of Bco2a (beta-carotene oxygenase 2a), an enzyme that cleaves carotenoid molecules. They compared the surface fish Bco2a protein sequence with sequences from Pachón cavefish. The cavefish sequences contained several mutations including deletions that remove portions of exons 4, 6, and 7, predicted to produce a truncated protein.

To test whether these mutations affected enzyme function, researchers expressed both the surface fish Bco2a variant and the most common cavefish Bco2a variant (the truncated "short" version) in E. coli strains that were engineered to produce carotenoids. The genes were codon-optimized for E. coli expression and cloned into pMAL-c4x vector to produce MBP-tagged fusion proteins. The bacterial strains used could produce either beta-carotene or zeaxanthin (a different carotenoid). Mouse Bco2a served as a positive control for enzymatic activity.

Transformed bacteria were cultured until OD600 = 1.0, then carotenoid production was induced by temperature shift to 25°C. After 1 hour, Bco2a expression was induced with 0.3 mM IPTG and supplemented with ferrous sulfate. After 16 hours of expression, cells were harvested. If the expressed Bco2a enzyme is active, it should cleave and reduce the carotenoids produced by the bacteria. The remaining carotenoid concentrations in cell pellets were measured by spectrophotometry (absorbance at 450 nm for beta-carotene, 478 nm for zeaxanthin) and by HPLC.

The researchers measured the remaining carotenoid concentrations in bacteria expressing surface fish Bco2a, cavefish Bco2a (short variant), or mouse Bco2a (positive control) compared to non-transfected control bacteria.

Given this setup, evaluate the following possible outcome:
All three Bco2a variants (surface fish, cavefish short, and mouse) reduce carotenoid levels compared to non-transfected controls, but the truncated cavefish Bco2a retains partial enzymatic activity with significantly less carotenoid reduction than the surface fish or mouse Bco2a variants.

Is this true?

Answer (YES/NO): NO